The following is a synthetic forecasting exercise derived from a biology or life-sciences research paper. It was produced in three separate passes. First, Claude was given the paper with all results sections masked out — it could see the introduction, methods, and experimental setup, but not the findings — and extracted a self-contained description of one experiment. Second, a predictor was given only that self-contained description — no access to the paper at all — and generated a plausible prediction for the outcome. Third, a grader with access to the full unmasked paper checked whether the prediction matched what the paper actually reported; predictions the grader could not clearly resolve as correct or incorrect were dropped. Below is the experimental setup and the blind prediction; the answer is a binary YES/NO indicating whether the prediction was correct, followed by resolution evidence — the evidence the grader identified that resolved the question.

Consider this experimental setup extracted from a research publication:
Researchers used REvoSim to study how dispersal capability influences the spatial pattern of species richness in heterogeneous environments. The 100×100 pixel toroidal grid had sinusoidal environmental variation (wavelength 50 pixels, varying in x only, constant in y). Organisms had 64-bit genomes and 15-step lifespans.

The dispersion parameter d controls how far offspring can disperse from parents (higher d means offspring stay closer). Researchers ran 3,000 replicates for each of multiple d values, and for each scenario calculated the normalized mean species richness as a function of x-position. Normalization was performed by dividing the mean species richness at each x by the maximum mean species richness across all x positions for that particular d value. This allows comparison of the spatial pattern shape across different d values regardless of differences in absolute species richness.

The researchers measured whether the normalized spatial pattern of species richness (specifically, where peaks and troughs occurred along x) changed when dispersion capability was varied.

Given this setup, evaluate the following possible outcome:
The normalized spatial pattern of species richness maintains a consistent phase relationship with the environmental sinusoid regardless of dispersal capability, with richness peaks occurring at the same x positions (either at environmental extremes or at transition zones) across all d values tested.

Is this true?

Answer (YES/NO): NO